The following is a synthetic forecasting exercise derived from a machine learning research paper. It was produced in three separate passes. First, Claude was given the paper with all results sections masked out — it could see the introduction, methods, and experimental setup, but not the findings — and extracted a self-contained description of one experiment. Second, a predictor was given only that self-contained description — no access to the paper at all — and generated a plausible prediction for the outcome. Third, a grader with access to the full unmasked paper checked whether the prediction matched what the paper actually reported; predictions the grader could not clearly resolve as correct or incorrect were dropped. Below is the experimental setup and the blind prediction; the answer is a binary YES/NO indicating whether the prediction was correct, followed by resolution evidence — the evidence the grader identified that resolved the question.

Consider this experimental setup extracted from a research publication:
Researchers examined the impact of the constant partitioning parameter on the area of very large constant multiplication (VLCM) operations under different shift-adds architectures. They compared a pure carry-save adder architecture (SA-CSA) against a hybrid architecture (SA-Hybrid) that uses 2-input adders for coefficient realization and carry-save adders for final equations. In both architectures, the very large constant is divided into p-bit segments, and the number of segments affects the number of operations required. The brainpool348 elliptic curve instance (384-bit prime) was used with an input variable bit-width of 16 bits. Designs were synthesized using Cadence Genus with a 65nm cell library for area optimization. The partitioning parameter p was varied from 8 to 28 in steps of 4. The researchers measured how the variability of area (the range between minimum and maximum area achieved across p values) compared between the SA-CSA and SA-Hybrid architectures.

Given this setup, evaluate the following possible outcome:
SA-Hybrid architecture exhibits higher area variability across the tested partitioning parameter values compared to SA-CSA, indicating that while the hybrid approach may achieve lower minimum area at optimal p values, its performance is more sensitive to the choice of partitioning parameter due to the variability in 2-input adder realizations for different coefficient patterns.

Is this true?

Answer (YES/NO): NO